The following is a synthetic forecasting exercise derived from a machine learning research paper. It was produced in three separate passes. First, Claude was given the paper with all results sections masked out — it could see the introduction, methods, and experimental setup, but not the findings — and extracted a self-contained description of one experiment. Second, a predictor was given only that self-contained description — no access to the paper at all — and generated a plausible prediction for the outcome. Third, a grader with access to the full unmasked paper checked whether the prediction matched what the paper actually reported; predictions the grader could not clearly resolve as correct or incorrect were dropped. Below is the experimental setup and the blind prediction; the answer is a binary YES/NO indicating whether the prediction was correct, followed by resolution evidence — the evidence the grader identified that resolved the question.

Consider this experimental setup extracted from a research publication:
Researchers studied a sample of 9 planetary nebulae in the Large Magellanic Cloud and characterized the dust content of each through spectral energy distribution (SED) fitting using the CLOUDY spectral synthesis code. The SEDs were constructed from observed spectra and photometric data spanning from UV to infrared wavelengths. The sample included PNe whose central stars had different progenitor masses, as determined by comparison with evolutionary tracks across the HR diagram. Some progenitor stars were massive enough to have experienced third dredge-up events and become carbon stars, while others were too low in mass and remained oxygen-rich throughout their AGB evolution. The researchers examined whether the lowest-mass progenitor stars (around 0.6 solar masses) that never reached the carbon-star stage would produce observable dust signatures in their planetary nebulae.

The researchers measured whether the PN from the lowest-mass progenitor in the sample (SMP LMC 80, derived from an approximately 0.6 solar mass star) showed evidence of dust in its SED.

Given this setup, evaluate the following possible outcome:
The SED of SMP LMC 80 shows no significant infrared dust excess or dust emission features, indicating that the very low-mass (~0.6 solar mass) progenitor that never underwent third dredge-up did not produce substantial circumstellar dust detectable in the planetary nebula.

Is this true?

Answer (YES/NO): YES